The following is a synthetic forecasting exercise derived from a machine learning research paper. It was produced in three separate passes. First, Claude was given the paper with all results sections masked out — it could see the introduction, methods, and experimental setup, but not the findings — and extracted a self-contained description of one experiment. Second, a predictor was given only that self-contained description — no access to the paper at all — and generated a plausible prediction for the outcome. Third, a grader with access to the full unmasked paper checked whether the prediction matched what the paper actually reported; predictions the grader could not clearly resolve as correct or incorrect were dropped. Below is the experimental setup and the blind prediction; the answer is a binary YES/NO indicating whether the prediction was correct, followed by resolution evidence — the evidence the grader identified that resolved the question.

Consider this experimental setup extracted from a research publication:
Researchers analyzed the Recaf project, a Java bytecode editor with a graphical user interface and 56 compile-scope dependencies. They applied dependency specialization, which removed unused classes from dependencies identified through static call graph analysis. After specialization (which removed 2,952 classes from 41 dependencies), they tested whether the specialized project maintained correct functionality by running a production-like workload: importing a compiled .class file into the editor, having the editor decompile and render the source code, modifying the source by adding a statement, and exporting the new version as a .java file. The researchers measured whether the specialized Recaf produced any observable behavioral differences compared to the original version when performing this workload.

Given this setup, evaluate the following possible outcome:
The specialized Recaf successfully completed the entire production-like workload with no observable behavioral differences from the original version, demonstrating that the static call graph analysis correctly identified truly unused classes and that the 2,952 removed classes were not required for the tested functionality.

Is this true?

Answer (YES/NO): NO